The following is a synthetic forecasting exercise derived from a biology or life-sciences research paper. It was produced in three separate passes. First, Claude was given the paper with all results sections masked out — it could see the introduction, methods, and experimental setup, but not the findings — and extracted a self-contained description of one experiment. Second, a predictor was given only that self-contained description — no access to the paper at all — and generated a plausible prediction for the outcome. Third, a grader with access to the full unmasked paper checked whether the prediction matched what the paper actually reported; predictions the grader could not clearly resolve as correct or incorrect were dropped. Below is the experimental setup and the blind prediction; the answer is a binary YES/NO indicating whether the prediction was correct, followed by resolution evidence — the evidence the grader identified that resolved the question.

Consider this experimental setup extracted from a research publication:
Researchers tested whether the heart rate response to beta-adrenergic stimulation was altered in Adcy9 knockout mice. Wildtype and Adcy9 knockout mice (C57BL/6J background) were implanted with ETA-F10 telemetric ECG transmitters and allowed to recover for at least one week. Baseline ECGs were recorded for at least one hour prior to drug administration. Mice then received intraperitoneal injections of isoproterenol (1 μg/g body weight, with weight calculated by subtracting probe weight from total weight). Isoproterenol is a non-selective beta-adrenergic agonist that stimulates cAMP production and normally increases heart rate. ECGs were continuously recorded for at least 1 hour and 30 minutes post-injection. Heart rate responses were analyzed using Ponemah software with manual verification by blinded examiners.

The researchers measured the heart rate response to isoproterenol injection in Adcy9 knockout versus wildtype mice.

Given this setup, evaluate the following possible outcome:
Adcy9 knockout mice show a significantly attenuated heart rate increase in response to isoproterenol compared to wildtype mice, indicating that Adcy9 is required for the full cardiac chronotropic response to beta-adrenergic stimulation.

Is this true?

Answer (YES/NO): NO